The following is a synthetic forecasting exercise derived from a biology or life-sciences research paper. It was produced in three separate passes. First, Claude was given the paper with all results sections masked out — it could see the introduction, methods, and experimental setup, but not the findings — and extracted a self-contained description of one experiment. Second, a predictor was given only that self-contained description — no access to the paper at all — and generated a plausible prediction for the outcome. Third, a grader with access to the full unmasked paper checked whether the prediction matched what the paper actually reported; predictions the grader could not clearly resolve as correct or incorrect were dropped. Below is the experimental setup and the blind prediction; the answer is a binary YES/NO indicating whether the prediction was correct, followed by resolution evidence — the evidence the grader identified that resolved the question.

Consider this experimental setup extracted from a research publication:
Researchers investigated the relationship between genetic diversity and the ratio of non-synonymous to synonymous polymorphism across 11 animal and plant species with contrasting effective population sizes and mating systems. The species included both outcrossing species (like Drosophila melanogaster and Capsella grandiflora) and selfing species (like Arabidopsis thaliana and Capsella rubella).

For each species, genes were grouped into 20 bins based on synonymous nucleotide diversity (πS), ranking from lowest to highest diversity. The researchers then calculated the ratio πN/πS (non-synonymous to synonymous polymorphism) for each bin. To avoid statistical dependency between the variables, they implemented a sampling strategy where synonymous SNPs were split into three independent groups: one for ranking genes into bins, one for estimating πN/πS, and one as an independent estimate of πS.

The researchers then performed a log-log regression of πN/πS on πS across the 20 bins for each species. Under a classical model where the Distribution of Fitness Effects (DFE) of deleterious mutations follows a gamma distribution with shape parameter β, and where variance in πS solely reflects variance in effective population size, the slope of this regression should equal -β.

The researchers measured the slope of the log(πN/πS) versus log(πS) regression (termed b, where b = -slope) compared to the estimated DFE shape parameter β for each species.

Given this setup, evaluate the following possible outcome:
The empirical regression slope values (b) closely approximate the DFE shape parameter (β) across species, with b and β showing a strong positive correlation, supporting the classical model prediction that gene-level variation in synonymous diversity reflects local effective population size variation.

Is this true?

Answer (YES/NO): NO